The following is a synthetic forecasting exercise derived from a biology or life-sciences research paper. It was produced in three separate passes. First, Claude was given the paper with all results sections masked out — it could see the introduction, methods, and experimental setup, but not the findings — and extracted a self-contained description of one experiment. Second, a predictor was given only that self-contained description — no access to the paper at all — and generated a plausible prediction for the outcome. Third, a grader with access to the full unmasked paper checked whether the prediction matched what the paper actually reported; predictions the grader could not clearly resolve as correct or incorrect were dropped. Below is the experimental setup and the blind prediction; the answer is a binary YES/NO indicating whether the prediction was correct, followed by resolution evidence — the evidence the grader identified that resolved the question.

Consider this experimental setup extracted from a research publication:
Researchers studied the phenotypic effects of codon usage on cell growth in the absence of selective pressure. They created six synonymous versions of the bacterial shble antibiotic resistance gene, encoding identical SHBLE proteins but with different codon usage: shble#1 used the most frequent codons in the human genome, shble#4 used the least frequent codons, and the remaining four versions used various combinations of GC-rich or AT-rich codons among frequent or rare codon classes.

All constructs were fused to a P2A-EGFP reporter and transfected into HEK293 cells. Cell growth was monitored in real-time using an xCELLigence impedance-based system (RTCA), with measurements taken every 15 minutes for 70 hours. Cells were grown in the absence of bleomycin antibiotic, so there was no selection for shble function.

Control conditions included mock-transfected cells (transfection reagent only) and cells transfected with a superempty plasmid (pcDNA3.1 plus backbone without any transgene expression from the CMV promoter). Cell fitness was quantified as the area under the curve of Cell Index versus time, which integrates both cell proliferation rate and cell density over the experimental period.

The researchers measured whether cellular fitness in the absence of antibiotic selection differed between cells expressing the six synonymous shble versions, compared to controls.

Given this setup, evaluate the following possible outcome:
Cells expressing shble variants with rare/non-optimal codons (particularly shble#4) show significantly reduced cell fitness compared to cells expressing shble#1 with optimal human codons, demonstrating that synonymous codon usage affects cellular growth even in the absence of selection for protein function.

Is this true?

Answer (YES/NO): NO